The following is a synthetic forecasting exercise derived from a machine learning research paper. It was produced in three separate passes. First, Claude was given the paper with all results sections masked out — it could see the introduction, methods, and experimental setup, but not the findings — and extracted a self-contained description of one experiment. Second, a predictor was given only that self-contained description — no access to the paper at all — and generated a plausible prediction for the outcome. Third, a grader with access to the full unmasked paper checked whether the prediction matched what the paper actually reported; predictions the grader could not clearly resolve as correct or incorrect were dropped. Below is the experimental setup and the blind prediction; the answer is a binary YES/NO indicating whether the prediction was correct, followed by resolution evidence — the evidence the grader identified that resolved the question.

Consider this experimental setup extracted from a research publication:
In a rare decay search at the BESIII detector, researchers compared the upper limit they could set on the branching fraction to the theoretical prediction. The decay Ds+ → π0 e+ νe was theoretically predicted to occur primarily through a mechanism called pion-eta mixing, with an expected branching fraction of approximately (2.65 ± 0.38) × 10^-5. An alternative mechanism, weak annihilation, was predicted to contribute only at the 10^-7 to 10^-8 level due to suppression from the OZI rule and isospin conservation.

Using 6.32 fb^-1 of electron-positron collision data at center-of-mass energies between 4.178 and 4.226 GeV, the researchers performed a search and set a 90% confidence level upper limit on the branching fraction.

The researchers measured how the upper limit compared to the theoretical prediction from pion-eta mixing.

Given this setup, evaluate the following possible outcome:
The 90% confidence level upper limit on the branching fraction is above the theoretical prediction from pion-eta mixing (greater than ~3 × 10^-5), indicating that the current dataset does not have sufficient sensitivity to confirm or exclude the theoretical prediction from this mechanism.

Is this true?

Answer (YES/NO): YES